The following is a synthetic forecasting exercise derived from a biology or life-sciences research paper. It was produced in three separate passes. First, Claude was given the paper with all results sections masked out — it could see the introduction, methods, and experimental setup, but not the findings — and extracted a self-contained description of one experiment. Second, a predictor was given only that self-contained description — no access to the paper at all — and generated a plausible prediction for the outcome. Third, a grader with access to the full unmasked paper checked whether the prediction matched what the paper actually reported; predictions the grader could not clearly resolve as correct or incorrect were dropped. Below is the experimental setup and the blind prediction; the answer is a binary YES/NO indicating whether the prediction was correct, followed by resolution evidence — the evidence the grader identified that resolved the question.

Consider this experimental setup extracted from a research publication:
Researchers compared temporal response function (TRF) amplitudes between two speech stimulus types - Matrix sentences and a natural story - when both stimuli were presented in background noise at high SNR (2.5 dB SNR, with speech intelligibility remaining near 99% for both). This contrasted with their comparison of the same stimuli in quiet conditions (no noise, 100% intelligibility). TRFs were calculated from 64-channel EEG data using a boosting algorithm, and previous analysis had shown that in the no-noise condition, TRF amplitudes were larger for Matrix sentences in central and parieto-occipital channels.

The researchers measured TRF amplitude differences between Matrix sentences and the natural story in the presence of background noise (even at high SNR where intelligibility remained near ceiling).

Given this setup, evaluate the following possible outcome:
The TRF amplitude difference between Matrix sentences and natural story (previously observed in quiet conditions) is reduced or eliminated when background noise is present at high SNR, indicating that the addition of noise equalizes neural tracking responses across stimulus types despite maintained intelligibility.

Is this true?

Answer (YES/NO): YES